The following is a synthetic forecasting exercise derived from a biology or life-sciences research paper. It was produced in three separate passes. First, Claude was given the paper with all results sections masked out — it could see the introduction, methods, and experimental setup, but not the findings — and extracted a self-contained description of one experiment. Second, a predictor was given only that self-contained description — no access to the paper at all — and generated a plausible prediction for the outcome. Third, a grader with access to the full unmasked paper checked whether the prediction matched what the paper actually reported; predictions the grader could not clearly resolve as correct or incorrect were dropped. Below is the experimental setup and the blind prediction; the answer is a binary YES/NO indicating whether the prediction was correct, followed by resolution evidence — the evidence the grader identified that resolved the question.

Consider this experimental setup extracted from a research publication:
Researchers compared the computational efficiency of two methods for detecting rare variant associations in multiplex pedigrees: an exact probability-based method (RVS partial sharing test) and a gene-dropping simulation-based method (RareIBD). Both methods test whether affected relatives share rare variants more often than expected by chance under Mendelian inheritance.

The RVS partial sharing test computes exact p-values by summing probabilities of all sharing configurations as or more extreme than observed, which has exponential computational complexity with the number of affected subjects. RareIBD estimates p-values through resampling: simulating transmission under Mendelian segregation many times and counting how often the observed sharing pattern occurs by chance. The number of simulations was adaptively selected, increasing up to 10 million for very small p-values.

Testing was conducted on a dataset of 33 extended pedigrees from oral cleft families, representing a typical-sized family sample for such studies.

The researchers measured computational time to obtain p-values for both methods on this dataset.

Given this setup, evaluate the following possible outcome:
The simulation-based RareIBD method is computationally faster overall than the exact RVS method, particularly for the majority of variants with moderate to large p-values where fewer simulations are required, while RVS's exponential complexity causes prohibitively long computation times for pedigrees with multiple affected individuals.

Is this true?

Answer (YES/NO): NO